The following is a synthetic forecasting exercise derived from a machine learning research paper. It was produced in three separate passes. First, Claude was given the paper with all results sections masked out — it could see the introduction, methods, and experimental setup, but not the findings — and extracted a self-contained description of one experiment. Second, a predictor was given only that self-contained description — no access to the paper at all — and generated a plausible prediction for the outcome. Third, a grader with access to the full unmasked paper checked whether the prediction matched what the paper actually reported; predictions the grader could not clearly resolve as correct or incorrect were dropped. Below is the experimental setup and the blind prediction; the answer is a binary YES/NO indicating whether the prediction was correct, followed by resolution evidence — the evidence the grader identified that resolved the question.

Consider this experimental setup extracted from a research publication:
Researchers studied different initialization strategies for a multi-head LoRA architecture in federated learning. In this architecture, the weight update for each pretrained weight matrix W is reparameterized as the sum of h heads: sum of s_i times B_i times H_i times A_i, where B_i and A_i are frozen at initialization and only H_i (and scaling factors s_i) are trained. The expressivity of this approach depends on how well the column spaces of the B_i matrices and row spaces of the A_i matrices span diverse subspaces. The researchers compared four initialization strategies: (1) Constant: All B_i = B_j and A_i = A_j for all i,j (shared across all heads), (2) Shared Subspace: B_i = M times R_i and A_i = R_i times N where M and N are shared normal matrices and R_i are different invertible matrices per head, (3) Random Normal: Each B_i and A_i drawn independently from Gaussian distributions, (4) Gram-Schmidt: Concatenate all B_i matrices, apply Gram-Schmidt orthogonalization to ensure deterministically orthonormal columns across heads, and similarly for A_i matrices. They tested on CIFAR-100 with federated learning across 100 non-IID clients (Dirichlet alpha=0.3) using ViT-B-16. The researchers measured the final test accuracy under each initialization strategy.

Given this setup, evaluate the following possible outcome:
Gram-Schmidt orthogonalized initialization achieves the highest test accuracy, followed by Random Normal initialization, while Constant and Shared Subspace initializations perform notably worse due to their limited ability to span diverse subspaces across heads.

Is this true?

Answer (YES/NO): YES